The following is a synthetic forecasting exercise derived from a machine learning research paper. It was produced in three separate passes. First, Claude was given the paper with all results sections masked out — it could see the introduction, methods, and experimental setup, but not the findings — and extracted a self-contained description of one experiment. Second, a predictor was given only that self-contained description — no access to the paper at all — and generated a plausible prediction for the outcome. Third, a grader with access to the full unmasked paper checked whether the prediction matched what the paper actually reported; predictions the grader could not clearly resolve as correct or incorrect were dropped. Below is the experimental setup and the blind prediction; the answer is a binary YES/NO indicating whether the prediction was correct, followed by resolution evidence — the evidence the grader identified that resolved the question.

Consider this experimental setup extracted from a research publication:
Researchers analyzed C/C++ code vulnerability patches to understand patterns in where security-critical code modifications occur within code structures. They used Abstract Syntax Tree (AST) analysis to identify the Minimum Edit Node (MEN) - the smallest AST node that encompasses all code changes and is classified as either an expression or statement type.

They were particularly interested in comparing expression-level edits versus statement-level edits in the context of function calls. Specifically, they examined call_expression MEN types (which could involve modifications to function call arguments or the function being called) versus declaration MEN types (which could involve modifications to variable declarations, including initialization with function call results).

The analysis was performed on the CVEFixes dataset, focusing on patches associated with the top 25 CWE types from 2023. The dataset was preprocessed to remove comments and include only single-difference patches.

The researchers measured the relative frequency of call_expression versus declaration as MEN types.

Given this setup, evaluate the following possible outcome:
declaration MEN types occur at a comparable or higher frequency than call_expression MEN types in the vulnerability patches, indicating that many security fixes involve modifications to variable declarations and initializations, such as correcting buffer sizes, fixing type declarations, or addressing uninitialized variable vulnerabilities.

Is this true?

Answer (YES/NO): YES